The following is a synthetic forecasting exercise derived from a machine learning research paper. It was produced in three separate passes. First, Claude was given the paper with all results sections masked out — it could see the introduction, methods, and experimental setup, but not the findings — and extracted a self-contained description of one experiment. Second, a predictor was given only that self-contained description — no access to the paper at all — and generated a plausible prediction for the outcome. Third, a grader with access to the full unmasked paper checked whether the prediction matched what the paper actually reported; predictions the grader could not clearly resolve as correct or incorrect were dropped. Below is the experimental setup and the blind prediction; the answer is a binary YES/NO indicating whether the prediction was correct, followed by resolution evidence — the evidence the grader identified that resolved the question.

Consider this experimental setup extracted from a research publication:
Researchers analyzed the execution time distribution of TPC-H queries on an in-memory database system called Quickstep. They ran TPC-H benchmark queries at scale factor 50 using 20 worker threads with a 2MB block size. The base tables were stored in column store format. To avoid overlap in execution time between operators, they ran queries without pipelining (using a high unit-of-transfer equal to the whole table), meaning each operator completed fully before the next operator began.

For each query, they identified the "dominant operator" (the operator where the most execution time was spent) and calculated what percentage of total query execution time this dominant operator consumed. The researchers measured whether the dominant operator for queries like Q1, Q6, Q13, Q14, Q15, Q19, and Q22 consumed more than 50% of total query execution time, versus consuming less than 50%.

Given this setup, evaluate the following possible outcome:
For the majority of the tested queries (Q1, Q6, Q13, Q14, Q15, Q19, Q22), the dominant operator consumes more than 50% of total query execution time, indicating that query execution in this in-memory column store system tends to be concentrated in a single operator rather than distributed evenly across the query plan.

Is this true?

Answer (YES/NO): YES